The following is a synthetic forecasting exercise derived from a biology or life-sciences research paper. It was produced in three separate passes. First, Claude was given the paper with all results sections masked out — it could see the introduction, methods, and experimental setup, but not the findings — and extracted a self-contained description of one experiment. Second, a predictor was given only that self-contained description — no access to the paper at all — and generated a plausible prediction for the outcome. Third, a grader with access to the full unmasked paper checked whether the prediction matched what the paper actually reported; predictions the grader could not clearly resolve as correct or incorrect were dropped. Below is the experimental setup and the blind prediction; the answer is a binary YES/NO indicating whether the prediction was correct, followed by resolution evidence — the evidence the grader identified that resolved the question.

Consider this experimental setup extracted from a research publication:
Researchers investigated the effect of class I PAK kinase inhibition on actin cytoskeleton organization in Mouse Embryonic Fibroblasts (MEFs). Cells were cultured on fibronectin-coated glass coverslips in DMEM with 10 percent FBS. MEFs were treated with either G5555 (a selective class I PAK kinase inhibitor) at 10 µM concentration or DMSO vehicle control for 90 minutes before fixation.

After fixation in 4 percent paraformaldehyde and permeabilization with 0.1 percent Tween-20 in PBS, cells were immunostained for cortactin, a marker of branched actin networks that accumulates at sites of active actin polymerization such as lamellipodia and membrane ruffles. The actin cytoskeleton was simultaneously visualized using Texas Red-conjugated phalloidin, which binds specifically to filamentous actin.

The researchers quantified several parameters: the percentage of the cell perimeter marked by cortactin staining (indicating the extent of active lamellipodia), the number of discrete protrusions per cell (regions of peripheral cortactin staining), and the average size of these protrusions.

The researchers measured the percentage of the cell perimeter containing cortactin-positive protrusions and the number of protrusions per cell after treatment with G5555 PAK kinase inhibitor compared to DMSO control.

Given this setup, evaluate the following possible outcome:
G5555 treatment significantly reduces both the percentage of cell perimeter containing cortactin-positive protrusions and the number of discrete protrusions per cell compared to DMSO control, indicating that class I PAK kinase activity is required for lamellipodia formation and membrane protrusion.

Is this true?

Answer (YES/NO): NO